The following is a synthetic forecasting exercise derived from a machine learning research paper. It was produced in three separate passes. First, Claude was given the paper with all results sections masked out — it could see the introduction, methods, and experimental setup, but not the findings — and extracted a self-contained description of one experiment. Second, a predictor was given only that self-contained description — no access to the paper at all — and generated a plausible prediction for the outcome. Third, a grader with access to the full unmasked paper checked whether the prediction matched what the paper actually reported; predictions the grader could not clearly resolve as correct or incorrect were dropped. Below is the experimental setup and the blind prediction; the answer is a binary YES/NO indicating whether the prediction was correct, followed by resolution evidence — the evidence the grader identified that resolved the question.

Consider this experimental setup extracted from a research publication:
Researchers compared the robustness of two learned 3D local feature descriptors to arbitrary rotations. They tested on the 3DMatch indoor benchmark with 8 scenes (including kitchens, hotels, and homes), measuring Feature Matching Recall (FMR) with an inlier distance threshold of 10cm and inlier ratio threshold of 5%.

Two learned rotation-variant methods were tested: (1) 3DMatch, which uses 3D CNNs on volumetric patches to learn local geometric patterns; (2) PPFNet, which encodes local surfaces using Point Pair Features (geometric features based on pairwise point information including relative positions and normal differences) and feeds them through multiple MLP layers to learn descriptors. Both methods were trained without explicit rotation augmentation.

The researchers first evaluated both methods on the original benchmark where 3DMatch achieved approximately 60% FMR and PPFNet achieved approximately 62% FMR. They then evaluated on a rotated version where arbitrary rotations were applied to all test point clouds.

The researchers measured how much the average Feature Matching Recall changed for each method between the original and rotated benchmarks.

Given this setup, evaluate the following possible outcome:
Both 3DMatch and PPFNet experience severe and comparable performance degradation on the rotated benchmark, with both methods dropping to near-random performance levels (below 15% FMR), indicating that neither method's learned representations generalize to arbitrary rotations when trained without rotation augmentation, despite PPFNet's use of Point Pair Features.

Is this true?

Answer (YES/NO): YES